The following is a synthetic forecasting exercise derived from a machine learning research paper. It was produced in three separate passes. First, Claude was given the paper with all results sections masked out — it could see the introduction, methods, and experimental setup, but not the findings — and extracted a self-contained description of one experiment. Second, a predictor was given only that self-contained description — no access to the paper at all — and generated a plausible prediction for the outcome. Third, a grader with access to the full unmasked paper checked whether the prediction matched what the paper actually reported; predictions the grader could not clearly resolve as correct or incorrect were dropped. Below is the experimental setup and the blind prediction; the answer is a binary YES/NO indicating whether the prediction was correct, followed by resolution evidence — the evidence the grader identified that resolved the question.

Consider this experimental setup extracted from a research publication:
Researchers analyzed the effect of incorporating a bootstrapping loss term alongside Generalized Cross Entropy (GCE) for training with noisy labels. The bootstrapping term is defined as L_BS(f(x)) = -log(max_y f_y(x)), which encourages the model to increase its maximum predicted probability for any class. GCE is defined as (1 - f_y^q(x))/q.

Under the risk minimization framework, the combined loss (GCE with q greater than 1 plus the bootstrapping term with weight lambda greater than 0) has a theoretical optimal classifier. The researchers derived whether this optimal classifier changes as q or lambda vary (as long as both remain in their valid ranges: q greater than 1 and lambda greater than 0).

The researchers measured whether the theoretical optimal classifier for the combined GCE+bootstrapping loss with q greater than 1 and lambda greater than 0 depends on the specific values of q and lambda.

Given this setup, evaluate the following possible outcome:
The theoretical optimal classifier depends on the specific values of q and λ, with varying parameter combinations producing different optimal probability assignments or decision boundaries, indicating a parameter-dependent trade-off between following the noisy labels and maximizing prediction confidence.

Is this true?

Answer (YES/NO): NO